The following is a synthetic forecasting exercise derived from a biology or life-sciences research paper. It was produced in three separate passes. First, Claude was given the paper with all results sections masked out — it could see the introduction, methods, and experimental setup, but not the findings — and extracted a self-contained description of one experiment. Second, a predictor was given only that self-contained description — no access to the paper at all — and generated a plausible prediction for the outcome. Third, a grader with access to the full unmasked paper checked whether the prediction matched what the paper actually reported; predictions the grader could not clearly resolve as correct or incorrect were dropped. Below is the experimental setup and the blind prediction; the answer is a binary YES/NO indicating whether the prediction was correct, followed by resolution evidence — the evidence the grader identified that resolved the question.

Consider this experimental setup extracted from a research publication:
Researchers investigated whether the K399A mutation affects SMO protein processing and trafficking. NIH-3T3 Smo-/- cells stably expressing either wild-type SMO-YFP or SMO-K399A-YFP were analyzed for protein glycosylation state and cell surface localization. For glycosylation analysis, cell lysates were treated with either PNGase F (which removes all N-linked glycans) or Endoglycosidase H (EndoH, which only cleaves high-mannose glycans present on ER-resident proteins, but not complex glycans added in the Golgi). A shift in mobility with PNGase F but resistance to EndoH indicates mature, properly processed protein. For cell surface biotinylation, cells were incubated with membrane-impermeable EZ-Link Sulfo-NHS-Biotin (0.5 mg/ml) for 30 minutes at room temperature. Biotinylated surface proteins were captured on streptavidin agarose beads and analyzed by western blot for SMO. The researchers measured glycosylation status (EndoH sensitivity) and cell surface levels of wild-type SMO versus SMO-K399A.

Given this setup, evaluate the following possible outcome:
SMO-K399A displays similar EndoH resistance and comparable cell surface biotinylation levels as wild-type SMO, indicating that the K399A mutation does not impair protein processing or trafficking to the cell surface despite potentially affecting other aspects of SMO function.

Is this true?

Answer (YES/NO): YES